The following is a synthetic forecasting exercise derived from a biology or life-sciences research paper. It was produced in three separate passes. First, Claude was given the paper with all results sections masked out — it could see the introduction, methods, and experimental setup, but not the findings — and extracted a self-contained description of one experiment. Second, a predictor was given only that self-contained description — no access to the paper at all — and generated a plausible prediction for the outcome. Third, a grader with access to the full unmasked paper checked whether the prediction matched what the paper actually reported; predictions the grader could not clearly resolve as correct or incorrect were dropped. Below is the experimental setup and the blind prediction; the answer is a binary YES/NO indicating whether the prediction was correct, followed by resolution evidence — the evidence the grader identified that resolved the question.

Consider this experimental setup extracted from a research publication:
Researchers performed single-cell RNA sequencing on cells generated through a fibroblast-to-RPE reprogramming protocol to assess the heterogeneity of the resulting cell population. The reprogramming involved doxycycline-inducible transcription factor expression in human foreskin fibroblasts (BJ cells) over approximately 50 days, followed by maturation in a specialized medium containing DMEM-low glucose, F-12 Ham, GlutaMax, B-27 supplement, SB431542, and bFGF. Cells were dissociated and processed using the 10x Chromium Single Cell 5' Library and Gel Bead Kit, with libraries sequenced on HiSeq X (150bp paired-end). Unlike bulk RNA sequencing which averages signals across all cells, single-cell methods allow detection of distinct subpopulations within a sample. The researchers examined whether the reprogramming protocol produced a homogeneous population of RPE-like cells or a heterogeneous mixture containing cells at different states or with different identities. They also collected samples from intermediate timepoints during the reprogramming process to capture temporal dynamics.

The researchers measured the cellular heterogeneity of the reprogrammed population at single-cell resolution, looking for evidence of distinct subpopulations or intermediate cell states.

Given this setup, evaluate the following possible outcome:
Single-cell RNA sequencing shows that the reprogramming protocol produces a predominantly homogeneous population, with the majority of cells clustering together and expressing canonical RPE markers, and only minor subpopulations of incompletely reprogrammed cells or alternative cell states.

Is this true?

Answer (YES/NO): NO